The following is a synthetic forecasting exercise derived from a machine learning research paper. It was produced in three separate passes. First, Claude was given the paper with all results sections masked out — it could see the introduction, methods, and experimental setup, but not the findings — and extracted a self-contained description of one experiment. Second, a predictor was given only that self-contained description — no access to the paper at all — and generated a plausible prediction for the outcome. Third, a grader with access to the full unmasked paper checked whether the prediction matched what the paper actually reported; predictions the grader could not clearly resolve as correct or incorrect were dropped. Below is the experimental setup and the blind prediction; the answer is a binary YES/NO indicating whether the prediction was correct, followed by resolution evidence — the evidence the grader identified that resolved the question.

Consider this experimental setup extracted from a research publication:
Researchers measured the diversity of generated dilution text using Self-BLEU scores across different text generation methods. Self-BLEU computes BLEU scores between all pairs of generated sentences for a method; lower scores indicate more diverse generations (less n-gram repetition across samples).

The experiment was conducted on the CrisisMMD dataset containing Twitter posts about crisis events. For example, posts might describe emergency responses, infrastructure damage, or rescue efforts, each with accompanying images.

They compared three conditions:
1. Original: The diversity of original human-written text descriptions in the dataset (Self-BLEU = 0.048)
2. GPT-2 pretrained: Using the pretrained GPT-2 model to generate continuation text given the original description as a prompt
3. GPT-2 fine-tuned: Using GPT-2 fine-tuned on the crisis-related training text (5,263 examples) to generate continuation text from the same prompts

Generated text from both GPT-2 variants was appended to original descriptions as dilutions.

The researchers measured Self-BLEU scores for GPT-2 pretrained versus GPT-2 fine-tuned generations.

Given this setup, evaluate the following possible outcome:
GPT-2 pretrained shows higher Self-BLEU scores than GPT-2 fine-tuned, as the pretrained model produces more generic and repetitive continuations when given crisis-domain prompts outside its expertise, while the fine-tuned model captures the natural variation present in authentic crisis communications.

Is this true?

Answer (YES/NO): YES